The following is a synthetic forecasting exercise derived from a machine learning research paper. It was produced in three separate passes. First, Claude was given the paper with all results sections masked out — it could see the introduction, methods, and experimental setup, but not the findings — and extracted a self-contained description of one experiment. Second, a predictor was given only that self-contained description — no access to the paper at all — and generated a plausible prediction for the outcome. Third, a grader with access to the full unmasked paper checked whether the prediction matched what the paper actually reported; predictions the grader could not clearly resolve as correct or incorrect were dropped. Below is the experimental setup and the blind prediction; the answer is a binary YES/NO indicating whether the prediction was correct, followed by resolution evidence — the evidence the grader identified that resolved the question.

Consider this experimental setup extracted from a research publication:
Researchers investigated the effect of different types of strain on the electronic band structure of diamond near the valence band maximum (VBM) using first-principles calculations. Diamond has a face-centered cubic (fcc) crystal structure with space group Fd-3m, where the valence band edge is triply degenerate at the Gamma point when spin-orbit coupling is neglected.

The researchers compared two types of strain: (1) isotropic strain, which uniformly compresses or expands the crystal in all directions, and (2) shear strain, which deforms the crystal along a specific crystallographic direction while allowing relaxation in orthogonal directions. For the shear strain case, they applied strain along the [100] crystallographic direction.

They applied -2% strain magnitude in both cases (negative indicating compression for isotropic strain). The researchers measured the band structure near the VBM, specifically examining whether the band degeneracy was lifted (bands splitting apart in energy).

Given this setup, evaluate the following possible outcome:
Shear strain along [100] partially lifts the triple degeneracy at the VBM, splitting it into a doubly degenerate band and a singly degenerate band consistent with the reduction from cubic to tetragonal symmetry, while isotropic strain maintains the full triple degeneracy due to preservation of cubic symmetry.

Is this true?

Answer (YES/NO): NO